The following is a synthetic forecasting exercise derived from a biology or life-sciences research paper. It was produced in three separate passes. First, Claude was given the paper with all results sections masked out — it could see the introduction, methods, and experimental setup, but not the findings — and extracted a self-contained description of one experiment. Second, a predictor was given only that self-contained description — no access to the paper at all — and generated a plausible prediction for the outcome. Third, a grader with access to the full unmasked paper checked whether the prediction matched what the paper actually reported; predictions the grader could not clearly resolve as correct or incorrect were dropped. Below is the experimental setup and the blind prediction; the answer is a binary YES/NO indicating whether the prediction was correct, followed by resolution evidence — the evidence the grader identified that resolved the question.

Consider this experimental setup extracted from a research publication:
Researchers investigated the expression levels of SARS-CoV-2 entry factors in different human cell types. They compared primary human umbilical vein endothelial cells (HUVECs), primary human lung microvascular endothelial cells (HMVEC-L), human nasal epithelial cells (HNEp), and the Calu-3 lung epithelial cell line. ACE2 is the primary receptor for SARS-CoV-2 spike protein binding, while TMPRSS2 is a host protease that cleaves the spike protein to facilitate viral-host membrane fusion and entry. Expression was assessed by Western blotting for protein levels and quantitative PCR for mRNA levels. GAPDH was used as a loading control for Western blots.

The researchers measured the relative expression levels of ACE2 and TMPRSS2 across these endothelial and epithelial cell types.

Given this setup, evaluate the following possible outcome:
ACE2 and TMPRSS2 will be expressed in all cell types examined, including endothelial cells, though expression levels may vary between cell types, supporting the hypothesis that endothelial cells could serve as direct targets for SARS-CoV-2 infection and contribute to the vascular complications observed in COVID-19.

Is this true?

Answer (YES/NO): YES